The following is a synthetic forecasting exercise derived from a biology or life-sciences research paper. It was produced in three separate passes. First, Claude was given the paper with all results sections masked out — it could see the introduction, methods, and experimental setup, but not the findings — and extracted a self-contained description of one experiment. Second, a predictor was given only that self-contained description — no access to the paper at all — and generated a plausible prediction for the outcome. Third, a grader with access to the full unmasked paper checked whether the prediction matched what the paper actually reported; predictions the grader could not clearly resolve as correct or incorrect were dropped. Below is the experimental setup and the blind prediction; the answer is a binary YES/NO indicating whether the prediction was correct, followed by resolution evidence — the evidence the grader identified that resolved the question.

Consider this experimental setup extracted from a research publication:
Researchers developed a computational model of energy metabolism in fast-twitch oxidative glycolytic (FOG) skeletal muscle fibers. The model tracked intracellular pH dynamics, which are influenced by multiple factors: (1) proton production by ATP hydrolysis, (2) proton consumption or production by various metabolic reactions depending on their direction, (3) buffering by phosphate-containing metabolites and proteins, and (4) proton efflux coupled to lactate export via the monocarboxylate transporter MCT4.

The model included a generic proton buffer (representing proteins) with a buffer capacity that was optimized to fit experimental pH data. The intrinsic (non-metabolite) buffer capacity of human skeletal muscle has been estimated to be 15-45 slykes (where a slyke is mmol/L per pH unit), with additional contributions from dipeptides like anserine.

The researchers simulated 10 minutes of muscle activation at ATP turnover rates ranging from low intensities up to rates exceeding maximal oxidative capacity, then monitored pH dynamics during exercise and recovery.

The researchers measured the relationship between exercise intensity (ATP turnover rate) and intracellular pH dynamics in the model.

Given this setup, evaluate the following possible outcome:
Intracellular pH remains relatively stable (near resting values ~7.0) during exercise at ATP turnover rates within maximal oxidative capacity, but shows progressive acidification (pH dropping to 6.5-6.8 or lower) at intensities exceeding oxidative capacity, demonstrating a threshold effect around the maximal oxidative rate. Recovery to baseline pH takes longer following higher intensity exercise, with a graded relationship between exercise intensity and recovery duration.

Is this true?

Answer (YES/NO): NO